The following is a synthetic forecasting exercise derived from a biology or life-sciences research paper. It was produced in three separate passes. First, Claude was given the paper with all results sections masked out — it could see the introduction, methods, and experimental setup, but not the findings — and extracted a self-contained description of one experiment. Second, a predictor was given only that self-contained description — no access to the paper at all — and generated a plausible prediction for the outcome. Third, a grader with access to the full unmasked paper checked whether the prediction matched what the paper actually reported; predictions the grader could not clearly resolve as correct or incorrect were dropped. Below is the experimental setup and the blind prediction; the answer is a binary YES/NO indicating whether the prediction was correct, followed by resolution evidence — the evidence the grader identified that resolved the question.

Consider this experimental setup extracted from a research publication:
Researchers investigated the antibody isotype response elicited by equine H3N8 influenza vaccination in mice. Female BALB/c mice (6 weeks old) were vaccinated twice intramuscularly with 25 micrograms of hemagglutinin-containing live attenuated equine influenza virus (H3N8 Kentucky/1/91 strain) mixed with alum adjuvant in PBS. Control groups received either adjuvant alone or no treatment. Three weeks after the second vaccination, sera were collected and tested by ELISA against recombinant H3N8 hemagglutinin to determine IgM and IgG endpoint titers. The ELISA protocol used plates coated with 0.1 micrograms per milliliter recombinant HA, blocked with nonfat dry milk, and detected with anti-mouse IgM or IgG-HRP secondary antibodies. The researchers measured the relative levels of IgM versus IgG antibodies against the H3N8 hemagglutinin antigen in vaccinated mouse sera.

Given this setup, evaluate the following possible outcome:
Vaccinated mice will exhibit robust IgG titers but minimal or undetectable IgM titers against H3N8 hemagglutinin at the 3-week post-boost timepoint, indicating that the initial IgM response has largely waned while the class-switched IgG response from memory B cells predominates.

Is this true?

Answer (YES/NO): NO